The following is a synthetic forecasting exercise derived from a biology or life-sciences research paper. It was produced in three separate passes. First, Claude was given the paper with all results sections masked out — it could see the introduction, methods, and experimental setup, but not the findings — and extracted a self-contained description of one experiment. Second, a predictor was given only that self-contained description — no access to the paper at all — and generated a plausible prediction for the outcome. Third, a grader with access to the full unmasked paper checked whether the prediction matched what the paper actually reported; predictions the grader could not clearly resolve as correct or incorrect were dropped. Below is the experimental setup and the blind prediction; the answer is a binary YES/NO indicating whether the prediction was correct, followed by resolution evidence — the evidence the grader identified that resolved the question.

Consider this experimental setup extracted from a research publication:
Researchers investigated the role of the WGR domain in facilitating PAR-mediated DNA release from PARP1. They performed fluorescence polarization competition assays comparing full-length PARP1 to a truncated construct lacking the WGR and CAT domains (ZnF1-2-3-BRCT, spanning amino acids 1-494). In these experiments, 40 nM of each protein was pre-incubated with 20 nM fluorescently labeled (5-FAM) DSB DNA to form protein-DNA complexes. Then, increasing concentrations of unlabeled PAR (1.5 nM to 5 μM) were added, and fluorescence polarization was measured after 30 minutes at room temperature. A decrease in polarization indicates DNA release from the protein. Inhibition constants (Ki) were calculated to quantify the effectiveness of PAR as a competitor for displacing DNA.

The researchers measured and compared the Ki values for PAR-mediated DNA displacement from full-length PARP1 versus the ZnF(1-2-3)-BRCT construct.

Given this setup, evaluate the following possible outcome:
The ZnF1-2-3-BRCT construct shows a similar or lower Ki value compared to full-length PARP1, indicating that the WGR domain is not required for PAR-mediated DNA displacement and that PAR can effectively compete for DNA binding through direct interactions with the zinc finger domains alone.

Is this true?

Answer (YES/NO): NO